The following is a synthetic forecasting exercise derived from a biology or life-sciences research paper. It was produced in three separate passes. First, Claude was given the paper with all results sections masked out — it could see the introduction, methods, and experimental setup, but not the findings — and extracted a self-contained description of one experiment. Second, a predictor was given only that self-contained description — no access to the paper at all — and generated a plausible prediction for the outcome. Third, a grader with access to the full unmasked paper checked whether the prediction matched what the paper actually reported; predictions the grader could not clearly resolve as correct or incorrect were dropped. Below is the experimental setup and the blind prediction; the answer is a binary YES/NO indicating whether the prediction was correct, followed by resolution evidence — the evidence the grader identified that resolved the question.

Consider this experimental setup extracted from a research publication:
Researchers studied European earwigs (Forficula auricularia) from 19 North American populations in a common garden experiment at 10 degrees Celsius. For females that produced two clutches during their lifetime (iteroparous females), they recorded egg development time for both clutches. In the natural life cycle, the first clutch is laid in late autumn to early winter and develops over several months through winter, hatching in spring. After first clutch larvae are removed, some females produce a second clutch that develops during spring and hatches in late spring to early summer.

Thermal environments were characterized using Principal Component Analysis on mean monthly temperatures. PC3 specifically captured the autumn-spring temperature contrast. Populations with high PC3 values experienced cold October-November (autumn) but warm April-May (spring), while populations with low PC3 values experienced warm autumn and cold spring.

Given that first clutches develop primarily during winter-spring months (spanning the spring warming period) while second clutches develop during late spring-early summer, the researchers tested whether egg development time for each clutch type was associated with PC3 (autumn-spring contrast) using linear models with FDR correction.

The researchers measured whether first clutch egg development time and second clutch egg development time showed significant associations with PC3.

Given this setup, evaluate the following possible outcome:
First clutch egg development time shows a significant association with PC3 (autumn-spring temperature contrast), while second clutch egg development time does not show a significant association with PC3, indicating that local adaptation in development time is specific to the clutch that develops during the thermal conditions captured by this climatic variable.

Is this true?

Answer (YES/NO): NO